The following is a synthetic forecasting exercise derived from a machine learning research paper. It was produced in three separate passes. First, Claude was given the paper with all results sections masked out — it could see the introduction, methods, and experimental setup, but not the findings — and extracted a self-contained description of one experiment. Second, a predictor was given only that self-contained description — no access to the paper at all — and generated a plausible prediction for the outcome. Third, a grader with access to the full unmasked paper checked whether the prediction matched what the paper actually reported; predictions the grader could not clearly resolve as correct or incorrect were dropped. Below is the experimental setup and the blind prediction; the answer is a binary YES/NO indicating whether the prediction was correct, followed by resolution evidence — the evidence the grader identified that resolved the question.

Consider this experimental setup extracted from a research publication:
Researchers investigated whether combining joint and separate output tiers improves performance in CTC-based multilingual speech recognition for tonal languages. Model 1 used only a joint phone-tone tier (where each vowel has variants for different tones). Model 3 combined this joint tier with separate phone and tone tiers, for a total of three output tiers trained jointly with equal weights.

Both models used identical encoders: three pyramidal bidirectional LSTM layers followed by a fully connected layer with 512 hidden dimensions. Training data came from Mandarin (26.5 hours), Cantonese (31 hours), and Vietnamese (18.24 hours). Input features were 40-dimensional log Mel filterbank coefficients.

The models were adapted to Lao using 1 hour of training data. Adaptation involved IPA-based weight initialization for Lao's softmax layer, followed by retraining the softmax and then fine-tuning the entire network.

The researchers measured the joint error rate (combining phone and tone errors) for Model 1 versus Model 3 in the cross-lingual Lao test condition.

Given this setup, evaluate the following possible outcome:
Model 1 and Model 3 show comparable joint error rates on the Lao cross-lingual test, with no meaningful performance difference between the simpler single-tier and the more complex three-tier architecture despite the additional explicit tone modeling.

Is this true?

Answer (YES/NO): NO